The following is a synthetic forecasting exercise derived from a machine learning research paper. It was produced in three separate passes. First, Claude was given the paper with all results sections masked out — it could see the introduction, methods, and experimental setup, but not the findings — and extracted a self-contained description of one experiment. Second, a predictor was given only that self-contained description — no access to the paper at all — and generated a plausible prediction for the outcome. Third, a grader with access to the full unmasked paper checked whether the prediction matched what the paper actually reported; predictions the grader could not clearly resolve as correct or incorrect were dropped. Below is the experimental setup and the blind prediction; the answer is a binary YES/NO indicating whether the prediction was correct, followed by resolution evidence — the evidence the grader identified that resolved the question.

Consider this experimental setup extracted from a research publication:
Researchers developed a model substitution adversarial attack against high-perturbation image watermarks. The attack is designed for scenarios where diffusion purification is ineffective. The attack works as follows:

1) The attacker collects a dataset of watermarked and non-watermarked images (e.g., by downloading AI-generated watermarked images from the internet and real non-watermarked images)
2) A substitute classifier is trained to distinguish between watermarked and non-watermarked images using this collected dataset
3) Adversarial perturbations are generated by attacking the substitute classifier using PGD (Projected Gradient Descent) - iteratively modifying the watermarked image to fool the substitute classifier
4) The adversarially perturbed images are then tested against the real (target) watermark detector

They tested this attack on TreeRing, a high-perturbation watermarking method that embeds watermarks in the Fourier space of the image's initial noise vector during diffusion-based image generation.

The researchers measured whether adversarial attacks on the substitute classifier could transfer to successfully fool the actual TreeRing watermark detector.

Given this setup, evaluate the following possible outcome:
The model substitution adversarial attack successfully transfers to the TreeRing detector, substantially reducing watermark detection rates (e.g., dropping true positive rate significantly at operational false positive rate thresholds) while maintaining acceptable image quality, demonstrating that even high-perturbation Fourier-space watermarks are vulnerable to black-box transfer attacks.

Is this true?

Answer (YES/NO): YES